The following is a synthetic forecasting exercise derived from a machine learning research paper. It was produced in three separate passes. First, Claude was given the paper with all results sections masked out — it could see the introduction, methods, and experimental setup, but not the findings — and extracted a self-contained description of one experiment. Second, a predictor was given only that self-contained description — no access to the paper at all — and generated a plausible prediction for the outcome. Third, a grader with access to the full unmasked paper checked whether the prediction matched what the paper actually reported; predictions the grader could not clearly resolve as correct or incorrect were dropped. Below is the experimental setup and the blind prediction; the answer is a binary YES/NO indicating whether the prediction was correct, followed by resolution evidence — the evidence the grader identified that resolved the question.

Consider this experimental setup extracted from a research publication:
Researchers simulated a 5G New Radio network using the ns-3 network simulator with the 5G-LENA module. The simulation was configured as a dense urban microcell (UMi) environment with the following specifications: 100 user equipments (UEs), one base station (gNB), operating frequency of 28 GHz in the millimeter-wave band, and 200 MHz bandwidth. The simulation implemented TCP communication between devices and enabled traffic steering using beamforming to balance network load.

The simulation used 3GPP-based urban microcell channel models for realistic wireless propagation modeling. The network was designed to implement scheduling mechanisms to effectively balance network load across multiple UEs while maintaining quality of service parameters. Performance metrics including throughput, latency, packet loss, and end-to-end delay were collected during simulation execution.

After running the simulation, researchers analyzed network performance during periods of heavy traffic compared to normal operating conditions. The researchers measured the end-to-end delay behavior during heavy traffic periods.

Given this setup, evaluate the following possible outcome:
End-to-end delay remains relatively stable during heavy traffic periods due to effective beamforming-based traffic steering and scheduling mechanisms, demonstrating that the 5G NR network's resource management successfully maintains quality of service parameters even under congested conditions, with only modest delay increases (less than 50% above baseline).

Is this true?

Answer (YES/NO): NO